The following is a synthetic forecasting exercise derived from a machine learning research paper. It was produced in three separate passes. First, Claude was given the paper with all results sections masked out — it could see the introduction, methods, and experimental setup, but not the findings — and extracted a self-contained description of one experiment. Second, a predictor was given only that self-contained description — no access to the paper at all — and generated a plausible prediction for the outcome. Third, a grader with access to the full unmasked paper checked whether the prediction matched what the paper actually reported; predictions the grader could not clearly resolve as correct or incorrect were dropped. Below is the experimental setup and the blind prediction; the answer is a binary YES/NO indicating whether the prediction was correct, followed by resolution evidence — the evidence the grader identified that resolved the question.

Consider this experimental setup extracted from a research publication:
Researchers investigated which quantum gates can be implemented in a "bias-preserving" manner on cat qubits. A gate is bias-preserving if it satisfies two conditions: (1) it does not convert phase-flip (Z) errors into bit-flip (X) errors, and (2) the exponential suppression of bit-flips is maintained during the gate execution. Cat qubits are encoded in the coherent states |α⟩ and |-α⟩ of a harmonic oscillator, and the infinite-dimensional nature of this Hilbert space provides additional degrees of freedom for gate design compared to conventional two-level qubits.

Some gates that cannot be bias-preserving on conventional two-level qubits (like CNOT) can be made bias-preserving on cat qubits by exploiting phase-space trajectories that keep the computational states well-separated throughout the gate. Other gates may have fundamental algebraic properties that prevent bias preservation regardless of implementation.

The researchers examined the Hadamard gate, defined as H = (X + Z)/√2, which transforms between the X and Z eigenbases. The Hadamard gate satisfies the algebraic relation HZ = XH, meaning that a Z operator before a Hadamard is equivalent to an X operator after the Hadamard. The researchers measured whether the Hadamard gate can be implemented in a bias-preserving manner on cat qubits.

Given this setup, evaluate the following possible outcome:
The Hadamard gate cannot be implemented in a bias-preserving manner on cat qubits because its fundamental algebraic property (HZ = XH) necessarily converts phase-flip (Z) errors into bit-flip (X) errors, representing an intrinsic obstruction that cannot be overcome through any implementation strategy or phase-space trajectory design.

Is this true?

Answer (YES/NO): YES